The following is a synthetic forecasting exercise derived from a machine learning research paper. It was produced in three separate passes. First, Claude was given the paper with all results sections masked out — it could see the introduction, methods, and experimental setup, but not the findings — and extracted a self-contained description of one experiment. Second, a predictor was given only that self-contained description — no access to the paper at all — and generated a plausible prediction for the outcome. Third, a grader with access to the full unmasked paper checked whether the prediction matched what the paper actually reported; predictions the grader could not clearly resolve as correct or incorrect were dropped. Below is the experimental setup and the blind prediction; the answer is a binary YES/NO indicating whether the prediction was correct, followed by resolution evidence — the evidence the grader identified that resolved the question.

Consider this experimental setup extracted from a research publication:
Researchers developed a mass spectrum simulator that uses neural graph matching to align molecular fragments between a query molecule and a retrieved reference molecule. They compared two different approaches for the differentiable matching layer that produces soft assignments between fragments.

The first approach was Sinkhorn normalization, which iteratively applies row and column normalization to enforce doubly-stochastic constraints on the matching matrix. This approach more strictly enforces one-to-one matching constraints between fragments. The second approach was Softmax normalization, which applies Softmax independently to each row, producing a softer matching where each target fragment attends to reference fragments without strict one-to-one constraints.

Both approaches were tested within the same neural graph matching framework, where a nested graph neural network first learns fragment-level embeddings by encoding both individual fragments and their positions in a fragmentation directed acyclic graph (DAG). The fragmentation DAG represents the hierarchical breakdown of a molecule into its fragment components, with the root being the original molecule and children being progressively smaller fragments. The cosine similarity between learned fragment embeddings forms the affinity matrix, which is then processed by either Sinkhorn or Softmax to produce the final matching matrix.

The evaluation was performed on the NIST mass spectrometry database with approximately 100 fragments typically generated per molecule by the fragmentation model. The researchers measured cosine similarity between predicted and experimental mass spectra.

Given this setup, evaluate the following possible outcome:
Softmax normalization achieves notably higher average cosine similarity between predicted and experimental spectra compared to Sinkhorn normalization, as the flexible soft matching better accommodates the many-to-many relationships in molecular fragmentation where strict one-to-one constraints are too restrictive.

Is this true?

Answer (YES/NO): YES